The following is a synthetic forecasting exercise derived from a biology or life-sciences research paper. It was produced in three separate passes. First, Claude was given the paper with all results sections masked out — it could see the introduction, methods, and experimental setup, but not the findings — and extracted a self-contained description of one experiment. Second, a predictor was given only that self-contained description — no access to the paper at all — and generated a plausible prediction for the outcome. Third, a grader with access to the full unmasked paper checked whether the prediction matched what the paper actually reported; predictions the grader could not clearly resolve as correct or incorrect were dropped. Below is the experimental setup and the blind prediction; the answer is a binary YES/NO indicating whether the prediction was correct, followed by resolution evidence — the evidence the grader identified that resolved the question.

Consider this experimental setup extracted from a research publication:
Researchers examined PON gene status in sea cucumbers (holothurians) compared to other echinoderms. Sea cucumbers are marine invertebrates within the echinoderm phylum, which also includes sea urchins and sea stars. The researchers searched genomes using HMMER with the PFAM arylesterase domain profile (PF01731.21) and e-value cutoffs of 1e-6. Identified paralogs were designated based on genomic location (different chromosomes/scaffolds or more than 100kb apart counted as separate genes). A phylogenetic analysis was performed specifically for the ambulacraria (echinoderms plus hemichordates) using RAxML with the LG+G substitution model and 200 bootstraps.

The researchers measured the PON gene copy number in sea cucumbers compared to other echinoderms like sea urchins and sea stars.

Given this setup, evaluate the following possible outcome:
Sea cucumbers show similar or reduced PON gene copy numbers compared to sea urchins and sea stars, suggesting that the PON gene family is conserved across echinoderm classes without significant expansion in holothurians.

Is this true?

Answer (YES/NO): YES